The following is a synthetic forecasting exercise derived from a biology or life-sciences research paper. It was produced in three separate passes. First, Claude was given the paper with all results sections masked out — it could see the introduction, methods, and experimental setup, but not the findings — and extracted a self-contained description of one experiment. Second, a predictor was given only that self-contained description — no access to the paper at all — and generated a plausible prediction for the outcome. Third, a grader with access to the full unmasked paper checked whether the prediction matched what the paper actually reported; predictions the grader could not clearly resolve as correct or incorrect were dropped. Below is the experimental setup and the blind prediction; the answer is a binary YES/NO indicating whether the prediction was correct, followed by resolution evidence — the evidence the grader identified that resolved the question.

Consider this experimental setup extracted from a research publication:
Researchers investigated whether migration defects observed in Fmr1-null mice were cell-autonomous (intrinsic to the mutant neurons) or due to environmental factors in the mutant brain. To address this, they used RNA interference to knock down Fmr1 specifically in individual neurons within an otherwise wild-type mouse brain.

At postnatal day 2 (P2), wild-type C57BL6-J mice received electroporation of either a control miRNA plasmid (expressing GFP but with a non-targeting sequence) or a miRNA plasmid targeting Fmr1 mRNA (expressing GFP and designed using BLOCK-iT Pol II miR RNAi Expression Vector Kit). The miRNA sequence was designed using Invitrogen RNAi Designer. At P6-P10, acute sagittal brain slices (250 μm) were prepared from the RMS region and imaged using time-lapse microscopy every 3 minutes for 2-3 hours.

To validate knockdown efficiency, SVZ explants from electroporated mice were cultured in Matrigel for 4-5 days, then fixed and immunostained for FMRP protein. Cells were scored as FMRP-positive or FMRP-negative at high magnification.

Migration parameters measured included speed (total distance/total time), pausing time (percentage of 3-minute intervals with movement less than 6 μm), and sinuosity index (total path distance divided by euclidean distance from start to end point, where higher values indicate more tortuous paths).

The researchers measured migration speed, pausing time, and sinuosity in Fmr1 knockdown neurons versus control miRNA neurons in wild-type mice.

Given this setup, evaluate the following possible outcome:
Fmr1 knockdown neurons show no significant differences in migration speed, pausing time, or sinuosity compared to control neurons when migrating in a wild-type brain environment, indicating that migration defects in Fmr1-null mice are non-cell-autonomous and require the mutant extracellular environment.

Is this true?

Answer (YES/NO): NO